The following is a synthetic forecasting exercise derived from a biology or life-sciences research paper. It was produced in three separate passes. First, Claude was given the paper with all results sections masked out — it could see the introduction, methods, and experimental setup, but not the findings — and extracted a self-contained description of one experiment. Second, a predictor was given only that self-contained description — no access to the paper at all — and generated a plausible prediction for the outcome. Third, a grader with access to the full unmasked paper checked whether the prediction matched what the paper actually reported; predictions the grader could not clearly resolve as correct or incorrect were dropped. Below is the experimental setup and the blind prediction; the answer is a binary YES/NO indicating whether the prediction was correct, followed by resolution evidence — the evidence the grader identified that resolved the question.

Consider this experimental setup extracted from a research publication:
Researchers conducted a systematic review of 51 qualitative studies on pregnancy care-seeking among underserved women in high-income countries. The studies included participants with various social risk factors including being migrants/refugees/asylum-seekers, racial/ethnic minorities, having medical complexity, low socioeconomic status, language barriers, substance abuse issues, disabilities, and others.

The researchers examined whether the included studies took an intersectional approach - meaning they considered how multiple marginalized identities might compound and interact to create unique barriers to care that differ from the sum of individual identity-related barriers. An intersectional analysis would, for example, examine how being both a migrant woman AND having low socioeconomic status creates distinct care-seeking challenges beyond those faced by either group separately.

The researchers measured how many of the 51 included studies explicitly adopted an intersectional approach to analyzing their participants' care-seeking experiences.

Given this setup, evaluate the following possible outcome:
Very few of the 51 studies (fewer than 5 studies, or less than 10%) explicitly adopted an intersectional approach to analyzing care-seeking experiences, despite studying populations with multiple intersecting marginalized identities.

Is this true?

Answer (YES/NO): YES